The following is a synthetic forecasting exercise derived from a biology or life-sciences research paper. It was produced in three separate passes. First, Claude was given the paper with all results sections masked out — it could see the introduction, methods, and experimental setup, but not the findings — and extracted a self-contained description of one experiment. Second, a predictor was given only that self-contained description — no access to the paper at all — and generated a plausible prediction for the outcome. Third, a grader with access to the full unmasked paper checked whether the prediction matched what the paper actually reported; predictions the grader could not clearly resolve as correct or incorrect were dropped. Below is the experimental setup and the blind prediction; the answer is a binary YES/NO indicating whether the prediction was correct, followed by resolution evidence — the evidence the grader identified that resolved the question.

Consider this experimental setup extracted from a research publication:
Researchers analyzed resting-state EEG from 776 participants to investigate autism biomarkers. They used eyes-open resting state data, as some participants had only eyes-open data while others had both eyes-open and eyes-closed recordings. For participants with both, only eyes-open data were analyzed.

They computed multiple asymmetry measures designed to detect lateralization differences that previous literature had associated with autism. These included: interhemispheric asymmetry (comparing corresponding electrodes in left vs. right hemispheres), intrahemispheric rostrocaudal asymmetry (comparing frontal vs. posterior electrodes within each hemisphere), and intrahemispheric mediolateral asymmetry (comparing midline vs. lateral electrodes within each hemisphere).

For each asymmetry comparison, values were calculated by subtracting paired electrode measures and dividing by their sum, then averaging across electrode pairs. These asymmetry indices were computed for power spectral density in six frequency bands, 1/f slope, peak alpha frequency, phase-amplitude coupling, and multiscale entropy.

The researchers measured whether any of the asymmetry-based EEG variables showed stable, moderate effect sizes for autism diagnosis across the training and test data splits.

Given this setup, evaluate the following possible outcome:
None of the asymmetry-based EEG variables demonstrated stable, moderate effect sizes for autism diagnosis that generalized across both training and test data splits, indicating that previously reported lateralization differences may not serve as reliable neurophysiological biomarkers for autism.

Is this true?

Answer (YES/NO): YES